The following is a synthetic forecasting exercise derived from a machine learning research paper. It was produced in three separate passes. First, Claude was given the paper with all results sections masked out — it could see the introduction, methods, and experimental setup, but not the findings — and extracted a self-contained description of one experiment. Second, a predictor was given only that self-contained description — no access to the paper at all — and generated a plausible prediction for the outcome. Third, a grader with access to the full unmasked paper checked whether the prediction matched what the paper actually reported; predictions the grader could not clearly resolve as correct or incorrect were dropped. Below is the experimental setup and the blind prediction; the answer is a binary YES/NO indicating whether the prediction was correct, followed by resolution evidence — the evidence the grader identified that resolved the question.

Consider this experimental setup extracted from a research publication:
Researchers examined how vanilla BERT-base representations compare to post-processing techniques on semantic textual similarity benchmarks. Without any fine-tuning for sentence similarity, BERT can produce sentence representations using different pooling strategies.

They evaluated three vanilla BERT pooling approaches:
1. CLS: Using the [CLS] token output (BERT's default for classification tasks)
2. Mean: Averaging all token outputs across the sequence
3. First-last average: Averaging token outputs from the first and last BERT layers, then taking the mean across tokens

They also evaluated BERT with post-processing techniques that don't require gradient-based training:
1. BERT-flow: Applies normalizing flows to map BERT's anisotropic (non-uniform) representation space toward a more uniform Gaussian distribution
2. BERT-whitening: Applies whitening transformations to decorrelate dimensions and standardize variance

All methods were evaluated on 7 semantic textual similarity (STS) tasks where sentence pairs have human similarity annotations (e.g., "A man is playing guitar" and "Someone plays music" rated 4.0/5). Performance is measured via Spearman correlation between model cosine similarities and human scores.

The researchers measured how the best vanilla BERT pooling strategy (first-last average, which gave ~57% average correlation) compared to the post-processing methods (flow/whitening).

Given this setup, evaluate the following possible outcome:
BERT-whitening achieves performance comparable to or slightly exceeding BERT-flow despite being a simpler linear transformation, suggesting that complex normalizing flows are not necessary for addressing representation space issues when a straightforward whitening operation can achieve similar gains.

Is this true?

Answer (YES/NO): NO